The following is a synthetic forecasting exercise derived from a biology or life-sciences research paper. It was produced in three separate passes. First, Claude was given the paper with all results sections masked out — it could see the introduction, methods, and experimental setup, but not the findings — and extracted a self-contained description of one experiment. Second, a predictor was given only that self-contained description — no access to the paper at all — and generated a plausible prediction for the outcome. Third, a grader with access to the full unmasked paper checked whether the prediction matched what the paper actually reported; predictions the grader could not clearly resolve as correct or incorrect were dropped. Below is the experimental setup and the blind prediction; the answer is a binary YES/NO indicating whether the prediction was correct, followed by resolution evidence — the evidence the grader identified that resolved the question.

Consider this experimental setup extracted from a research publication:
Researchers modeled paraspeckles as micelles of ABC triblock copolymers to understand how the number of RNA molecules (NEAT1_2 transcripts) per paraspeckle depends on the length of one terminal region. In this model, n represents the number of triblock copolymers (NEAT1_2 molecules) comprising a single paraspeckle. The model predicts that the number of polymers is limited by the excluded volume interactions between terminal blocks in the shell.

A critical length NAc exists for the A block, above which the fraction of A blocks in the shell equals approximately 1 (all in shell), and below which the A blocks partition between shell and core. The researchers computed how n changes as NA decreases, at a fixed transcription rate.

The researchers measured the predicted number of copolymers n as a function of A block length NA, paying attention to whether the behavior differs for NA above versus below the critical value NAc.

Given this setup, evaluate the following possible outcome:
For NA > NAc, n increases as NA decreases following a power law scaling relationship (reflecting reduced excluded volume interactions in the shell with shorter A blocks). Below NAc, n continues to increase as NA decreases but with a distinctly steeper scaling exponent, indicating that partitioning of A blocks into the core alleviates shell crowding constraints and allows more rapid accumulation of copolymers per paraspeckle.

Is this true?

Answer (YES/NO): NO